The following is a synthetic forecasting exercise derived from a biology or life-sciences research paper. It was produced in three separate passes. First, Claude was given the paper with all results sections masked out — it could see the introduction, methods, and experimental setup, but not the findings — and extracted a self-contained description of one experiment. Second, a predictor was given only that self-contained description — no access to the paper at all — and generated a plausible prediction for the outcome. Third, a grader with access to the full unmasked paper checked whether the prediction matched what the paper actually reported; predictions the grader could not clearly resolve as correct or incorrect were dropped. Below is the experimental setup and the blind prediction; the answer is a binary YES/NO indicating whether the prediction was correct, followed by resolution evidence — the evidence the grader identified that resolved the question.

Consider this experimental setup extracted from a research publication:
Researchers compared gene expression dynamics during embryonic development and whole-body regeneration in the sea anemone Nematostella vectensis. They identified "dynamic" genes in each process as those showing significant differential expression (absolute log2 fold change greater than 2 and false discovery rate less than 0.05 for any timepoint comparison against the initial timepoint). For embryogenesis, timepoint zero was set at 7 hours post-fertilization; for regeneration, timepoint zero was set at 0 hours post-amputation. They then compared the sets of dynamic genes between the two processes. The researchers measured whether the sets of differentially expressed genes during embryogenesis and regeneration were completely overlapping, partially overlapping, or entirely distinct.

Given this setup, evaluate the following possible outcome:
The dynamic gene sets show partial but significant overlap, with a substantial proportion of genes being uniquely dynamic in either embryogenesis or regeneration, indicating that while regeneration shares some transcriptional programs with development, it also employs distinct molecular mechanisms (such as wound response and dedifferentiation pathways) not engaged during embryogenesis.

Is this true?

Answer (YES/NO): NO